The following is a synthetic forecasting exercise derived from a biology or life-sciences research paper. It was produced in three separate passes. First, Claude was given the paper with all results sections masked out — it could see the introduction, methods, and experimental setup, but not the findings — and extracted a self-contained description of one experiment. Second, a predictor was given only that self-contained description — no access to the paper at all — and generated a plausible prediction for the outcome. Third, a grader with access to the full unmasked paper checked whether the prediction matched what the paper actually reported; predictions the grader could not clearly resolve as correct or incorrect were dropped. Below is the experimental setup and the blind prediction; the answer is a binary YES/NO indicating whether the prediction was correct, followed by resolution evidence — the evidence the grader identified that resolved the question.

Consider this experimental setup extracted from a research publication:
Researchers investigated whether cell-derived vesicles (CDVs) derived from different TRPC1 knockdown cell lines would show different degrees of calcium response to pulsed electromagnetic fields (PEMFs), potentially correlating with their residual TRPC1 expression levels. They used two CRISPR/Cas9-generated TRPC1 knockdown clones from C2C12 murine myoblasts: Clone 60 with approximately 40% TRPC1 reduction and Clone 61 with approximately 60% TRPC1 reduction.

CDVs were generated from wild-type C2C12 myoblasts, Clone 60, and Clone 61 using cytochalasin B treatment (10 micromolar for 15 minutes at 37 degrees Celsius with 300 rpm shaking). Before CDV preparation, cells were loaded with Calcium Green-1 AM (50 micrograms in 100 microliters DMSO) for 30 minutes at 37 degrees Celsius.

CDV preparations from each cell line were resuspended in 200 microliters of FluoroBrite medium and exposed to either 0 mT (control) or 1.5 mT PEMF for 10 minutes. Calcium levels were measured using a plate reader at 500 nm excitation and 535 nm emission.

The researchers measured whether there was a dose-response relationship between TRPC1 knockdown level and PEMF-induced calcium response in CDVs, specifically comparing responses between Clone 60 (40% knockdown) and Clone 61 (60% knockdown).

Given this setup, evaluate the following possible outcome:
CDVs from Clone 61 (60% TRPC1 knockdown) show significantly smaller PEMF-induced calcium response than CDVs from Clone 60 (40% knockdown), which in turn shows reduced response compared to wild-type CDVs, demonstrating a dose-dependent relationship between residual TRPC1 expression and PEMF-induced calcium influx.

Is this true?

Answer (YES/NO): NO